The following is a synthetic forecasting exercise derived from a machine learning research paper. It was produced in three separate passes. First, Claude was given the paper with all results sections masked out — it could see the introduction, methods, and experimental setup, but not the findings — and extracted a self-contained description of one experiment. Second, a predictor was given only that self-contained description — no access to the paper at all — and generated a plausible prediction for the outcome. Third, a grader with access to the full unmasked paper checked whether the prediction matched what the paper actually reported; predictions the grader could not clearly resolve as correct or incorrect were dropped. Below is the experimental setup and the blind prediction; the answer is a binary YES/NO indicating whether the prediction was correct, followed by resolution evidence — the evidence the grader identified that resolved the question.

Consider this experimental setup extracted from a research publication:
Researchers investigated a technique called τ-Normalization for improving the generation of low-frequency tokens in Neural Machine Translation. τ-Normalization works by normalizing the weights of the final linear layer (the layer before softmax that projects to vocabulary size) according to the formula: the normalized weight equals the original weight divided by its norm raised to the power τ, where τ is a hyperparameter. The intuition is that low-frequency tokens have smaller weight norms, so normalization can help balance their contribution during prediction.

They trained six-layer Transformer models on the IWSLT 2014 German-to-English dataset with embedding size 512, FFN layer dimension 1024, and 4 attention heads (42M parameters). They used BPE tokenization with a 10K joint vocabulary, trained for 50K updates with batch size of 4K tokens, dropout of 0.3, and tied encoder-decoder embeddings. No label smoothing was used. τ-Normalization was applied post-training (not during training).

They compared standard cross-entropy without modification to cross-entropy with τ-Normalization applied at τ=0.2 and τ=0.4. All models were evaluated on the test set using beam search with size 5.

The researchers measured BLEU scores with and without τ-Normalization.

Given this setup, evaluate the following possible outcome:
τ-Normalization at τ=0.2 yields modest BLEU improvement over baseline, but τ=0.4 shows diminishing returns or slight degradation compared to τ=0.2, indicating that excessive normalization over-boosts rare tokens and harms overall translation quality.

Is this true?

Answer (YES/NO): YES